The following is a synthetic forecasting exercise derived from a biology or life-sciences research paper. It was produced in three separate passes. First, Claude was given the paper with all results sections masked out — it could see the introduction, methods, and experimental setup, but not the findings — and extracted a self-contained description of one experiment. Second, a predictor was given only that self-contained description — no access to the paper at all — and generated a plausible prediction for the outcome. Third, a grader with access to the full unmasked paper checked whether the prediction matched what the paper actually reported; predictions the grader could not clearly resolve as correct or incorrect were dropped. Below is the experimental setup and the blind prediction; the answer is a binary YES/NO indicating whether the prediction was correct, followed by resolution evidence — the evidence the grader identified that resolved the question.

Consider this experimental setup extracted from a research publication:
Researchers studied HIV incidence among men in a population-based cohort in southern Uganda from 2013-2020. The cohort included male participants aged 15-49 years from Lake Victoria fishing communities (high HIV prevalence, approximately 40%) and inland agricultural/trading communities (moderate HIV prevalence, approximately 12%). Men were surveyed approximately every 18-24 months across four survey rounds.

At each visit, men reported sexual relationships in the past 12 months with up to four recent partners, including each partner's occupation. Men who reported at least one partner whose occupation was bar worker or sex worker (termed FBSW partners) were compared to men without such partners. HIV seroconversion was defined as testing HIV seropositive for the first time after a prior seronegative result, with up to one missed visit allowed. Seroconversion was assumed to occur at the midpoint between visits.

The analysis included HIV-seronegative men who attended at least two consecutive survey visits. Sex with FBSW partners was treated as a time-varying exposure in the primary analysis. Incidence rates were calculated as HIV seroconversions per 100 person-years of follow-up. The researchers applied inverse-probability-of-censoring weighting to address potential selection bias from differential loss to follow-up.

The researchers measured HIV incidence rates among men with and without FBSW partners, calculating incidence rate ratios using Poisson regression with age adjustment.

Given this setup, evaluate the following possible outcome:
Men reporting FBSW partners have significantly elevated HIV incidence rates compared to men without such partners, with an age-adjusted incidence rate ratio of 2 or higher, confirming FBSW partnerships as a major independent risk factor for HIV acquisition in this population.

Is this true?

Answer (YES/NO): YES